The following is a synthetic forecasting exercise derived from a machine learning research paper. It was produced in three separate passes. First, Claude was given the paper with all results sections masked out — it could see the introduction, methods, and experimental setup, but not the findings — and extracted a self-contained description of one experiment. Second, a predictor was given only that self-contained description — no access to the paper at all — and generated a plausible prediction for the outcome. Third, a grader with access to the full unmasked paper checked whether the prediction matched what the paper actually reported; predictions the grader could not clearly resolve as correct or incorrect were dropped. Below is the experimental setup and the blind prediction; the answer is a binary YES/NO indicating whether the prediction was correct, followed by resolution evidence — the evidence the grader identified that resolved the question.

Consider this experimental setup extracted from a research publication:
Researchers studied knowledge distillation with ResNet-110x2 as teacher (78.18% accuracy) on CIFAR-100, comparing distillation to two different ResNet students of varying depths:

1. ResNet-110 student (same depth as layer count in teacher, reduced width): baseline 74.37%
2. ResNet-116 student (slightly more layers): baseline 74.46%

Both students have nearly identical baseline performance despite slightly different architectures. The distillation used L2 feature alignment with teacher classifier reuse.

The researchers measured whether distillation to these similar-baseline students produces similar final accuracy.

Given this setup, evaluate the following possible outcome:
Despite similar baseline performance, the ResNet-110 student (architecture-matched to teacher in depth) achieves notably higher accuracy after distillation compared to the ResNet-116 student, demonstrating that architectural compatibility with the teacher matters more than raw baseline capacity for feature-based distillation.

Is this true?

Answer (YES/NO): NO